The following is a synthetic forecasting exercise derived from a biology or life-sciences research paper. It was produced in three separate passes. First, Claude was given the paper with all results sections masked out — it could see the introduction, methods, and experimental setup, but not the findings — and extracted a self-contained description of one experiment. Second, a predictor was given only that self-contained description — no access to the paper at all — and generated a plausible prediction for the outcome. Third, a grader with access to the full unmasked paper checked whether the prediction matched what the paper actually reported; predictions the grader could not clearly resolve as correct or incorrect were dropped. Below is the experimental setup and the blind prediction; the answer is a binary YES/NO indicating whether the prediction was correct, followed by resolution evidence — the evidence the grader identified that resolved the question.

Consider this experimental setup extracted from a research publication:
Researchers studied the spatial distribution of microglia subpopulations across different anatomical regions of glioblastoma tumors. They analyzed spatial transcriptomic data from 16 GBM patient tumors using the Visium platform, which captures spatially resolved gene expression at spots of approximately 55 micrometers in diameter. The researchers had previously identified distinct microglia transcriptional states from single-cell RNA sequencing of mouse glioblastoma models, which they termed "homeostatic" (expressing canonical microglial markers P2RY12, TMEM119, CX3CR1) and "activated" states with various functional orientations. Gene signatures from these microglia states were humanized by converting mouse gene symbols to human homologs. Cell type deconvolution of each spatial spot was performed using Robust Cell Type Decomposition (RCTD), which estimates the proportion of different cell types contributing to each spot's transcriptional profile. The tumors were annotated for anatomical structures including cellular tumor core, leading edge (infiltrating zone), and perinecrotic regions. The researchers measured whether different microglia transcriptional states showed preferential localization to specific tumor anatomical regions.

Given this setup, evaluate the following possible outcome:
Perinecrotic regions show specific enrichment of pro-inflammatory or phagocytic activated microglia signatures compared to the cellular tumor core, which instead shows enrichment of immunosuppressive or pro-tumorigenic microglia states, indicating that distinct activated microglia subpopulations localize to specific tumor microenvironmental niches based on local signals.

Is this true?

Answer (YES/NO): NO